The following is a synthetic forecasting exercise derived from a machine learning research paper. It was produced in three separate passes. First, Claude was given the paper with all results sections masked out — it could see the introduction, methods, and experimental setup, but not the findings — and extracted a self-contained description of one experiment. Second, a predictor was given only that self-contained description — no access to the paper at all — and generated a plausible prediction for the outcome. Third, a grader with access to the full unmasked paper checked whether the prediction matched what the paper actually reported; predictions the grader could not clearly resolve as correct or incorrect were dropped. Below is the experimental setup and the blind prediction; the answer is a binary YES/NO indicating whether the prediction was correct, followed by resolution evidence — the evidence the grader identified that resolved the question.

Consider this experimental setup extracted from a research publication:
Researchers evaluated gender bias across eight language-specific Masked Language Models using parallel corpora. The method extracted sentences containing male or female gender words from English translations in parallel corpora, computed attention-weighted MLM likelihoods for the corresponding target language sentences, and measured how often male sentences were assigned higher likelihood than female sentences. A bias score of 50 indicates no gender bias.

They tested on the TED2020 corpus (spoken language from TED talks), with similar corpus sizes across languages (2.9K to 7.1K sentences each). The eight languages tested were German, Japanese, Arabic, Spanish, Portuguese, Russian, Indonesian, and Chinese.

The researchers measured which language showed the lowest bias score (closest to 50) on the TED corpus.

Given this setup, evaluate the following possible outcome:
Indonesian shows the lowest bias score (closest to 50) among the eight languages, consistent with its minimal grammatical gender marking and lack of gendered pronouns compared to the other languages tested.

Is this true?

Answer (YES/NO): NO